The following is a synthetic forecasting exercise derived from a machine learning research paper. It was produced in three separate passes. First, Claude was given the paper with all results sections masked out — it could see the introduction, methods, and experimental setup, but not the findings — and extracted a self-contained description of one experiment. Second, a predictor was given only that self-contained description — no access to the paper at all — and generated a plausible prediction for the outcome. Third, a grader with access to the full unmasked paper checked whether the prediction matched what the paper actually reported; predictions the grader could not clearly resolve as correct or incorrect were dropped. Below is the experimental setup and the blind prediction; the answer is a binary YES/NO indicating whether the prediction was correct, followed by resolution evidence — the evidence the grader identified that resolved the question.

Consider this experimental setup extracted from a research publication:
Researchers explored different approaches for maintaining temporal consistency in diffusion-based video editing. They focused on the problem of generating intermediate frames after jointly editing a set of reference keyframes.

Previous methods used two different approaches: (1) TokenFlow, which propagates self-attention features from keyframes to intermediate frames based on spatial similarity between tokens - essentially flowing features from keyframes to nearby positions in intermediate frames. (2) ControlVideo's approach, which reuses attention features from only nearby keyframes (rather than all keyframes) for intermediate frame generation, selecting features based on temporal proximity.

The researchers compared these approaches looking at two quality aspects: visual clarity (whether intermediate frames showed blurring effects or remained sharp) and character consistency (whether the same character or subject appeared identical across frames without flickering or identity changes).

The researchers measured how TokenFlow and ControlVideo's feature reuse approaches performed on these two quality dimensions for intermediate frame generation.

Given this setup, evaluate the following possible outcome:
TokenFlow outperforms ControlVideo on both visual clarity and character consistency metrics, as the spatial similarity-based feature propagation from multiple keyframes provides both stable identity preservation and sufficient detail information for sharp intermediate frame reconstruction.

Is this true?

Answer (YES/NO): NO